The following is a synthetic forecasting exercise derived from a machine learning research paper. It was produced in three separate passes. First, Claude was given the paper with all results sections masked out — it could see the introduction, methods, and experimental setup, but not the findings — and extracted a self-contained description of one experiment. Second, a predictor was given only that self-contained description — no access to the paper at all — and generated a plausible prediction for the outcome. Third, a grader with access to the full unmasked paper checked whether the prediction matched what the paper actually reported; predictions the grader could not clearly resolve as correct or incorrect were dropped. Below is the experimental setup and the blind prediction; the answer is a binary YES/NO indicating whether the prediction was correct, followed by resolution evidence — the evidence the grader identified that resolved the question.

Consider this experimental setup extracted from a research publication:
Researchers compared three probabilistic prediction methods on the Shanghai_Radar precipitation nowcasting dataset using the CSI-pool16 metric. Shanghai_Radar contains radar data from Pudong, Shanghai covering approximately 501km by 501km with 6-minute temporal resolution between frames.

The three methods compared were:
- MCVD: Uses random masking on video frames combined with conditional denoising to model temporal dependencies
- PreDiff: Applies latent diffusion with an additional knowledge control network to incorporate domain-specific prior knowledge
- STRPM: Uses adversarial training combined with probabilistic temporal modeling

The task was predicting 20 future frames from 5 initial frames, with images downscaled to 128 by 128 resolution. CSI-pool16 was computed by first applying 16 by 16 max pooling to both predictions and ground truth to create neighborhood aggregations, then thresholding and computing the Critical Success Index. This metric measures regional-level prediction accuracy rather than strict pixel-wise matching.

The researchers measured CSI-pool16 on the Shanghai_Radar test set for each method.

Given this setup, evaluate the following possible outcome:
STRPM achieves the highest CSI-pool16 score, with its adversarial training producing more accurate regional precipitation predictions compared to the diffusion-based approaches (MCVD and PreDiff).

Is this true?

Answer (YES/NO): YES